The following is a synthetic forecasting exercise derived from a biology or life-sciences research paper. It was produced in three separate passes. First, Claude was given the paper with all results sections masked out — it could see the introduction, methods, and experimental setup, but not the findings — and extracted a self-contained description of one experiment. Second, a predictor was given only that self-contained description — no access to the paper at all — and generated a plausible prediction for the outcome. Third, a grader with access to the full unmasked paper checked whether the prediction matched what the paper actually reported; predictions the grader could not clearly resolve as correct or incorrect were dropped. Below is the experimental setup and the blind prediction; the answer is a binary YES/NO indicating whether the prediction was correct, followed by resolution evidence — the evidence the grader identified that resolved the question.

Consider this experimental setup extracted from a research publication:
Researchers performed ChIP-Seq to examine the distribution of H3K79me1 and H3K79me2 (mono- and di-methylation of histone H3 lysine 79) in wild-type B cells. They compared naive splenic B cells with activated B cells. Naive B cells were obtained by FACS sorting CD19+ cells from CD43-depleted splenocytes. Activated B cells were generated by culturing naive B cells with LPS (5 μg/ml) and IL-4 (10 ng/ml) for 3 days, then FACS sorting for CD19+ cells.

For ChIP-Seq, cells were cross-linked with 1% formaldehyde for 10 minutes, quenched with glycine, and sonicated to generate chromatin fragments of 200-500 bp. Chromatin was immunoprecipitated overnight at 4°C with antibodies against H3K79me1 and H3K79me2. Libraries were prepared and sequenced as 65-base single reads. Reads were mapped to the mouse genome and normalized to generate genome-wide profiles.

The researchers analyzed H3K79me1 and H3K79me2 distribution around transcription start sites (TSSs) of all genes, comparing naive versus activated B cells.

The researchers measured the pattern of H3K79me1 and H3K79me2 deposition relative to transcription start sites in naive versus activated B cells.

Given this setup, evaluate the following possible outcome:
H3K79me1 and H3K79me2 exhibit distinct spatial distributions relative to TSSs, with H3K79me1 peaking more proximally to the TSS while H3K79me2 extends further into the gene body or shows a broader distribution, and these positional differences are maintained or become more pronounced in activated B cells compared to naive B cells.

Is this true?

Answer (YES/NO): NO